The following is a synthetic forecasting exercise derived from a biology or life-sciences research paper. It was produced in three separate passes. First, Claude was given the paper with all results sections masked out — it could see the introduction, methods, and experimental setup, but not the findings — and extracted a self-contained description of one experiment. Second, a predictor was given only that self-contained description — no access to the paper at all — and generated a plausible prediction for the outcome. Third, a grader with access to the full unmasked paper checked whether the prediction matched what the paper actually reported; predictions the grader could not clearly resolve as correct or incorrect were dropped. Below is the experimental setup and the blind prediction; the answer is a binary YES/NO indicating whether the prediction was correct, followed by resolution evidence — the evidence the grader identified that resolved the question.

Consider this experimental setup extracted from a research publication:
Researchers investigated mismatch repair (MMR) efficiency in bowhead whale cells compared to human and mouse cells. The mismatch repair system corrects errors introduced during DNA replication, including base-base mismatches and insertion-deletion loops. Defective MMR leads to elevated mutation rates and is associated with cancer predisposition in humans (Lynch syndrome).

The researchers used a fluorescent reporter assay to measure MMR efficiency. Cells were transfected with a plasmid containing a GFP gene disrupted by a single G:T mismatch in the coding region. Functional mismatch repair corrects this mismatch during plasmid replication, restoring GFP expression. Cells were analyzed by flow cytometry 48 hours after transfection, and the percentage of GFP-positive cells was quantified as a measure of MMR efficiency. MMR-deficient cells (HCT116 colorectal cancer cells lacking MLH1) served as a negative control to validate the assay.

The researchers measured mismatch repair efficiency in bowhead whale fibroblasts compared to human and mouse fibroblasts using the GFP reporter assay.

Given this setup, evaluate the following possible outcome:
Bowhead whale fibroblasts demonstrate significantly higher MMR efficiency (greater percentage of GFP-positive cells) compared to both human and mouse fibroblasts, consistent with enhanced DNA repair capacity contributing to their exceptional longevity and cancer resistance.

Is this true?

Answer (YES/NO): YES